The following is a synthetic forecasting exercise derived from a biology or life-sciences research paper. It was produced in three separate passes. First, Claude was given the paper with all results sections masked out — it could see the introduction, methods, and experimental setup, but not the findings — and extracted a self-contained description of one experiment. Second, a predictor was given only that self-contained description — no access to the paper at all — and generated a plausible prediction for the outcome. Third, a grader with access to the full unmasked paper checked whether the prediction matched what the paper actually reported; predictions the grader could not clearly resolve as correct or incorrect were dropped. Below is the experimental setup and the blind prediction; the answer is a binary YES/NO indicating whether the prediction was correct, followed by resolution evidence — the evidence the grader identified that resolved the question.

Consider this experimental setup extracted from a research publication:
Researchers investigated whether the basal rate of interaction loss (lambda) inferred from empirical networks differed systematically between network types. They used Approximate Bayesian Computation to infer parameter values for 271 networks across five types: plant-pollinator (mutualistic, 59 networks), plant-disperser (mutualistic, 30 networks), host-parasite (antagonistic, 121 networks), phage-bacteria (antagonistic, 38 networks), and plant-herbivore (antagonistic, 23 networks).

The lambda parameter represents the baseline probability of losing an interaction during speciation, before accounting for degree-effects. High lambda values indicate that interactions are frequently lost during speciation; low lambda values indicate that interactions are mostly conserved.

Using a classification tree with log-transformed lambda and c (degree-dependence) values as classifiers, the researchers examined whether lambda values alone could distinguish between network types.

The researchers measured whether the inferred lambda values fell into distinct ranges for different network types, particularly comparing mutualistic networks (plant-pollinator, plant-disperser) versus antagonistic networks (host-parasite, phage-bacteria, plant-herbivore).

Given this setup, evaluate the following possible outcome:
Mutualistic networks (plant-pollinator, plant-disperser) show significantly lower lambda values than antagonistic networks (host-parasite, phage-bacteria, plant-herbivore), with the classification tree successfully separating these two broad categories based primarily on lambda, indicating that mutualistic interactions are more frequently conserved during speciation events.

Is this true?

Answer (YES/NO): NO